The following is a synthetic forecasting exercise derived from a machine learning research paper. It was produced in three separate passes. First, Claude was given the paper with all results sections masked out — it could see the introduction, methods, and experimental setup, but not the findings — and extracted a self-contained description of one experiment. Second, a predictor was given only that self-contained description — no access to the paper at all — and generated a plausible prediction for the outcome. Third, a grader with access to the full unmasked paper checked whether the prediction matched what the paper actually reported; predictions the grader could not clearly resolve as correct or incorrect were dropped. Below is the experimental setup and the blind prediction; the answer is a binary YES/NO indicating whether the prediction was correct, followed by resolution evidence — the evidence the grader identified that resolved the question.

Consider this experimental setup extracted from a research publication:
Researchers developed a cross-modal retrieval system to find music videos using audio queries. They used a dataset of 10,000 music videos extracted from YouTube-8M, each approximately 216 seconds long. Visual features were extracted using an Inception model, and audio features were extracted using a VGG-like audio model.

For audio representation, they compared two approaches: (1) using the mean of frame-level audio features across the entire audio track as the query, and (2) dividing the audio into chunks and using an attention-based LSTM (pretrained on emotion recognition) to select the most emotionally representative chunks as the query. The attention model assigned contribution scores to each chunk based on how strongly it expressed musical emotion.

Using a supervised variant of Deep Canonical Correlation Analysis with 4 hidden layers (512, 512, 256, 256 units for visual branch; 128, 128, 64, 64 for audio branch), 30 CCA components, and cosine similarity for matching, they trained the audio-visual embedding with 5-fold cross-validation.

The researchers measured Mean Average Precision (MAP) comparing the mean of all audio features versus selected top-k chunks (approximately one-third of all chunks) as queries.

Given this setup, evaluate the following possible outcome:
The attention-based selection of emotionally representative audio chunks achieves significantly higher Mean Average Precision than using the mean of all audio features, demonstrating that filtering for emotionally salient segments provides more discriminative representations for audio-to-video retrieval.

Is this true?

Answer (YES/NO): NO